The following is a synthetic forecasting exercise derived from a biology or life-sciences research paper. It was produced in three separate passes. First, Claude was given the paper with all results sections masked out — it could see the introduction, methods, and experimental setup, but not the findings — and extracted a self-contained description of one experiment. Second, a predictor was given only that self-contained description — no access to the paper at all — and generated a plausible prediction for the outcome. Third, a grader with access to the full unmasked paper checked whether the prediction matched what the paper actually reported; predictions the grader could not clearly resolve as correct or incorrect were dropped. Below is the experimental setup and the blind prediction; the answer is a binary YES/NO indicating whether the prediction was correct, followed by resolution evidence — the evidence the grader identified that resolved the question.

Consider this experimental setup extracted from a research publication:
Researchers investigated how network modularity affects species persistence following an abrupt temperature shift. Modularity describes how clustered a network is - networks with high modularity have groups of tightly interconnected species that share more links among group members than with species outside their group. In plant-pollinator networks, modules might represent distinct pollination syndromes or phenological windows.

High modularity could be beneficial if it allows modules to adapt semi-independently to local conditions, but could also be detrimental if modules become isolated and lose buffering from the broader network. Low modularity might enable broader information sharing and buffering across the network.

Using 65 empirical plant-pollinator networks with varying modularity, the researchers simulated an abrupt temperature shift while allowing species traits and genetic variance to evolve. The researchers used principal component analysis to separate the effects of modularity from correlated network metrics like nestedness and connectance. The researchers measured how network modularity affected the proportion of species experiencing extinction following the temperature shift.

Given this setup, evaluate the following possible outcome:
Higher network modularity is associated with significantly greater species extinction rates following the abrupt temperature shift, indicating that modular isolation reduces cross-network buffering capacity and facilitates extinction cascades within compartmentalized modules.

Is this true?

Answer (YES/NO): YES